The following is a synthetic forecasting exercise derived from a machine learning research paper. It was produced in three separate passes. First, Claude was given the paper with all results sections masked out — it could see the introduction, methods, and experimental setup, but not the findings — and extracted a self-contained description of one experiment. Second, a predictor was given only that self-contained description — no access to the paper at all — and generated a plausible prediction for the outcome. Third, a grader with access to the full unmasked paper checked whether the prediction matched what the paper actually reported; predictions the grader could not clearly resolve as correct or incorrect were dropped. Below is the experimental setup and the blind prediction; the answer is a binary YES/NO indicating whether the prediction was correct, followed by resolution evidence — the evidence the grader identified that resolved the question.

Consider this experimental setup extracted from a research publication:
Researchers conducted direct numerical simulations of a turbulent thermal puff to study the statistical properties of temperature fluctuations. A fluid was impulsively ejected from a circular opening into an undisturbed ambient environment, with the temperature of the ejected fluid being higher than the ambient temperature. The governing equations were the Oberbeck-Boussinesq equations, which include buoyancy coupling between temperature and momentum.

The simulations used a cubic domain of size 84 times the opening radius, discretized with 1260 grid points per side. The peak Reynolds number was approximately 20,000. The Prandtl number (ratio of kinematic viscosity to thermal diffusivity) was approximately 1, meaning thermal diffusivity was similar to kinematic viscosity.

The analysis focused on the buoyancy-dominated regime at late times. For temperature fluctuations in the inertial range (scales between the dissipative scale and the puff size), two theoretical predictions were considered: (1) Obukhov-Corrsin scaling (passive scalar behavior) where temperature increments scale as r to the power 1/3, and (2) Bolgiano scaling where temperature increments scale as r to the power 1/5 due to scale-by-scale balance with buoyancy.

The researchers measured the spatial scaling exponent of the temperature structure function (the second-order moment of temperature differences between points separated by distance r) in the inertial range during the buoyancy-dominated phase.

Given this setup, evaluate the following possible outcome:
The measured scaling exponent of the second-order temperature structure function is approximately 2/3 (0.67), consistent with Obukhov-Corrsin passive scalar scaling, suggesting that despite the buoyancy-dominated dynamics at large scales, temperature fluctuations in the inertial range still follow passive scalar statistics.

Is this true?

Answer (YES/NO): YES